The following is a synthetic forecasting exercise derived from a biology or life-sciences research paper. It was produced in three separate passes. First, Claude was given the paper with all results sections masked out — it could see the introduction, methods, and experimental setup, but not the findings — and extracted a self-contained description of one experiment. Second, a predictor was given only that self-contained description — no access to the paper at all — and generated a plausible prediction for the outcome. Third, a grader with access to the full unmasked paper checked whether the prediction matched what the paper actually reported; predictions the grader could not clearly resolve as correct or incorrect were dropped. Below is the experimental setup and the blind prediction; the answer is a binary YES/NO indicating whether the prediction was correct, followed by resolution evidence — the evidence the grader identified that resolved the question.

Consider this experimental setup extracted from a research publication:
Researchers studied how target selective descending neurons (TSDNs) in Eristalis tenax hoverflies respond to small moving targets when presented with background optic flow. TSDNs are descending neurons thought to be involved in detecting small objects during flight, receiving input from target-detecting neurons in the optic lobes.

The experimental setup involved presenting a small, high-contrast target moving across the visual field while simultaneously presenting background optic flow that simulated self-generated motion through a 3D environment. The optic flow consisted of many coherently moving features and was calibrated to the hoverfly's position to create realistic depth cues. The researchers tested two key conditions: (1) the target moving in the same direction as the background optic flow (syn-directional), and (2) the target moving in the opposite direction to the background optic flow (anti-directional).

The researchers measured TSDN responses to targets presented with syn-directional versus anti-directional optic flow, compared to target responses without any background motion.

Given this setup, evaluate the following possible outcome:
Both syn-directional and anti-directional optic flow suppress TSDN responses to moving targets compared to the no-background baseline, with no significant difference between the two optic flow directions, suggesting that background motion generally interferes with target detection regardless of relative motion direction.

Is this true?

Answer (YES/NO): NO